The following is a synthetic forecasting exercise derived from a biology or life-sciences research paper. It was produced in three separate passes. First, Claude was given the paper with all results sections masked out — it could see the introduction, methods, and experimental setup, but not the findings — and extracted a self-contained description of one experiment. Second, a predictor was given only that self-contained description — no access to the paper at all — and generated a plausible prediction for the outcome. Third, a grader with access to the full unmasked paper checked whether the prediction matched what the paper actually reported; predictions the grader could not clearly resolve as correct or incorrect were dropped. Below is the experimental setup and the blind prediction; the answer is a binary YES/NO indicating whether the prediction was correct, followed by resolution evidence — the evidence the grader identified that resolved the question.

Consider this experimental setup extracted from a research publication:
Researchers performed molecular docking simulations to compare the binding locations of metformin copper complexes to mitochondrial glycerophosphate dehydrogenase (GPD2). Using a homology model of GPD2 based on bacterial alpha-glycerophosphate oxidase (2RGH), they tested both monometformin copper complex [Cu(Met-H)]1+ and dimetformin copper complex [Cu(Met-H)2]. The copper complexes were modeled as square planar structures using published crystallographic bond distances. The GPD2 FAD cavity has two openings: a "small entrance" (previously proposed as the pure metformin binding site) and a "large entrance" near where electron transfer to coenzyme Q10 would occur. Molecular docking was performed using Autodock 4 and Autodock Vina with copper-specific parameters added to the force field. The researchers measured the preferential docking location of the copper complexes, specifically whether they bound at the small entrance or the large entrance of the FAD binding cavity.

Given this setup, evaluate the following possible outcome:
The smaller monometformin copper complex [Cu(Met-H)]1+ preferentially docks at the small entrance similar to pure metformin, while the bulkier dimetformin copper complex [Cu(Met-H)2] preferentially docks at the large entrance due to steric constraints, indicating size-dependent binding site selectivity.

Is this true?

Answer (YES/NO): NO